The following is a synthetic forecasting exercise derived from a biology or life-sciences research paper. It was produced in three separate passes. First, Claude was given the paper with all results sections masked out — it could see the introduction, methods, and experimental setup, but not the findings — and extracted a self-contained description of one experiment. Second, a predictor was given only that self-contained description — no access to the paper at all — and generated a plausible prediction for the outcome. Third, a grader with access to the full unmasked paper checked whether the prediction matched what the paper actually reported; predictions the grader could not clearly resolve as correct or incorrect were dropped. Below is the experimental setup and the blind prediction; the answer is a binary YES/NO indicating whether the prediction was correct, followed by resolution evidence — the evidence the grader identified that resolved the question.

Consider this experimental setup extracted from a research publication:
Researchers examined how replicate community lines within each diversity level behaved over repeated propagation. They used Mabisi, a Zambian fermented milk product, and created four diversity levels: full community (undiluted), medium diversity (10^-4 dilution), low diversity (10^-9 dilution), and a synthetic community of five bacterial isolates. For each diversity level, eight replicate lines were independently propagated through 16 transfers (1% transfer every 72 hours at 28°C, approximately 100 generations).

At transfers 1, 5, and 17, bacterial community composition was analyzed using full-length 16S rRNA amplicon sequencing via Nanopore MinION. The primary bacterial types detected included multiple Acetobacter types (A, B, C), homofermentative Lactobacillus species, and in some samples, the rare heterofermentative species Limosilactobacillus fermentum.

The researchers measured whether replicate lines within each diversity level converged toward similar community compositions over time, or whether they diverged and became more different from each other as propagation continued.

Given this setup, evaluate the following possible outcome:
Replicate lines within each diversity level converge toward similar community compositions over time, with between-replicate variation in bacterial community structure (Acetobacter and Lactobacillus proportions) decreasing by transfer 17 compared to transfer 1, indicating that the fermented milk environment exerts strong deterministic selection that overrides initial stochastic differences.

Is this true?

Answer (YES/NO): YES